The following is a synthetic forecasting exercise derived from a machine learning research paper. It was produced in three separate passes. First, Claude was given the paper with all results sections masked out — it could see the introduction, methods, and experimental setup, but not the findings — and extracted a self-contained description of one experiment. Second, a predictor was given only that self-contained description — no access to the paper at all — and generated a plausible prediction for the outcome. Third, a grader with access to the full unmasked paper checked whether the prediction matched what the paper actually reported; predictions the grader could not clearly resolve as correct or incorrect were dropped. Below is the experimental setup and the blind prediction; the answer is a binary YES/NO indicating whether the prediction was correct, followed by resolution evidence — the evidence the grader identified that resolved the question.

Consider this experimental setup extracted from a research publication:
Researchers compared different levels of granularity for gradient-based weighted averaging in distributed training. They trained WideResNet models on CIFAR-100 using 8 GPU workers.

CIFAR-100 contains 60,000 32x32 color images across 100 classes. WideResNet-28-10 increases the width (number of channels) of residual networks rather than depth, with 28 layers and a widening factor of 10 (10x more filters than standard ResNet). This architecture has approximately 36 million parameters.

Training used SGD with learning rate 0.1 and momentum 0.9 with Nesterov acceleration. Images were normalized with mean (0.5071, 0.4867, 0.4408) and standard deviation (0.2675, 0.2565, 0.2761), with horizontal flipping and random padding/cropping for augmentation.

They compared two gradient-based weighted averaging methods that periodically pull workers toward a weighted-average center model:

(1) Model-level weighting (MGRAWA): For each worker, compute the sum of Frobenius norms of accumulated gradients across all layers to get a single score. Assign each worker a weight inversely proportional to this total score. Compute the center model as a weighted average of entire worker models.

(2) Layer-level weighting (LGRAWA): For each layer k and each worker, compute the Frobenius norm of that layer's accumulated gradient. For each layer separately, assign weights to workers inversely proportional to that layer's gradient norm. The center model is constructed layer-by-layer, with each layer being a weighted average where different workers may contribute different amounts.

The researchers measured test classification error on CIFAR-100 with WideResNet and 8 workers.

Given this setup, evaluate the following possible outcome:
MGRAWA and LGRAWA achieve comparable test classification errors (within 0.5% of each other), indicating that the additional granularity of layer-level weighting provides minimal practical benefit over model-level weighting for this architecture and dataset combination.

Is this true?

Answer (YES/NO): YES